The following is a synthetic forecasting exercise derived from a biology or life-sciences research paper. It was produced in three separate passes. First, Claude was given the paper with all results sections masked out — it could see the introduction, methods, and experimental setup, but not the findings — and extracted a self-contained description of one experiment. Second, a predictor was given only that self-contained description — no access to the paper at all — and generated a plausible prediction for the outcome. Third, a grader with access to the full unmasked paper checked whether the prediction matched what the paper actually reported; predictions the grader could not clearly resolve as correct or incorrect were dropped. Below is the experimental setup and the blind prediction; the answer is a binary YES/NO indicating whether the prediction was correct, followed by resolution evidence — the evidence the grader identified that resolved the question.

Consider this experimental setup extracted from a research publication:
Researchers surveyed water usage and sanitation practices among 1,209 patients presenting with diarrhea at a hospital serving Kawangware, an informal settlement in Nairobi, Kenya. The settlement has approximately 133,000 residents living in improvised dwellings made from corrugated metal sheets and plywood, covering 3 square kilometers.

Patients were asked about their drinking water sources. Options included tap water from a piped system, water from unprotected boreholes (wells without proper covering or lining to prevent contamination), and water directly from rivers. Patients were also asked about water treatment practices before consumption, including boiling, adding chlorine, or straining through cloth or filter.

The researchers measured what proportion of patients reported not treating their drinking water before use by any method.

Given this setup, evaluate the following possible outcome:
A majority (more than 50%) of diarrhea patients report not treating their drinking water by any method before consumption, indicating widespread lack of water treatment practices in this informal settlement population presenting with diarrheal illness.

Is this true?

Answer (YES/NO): NO